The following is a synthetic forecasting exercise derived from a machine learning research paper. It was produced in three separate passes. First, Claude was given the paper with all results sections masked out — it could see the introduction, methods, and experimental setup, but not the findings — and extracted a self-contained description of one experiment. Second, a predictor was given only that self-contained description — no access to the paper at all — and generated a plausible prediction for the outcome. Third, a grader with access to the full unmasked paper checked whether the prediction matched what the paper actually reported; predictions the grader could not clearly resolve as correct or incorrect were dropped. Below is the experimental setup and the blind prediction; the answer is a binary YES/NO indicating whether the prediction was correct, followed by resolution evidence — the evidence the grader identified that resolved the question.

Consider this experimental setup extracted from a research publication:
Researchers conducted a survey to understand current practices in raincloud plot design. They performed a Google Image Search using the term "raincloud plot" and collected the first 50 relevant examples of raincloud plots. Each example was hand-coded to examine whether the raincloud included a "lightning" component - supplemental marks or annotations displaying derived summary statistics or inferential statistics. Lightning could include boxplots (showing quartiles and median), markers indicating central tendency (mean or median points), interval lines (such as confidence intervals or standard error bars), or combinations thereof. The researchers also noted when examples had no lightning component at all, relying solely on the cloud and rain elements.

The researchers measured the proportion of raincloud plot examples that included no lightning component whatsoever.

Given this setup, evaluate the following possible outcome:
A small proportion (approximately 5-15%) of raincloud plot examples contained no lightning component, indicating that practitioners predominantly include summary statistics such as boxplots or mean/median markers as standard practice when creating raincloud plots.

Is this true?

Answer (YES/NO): YES